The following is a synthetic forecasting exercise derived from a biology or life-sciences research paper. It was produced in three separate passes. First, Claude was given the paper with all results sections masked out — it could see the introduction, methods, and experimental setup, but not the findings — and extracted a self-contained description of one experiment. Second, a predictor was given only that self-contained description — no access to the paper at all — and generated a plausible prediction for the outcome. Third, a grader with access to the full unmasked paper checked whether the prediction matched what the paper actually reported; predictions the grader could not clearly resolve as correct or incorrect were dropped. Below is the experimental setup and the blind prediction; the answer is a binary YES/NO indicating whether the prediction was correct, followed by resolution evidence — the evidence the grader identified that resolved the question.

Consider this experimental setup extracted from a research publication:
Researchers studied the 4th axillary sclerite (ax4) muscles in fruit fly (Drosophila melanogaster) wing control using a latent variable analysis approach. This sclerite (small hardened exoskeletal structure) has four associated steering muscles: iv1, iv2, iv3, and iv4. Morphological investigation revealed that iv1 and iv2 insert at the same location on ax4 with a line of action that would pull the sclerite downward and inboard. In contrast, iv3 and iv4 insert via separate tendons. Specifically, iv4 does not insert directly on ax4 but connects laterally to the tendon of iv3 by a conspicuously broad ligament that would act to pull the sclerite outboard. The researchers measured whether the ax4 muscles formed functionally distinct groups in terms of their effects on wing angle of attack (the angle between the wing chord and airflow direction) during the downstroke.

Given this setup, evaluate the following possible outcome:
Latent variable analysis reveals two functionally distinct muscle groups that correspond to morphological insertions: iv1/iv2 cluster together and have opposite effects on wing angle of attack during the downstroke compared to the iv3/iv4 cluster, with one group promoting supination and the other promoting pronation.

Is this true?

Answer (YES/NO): YES